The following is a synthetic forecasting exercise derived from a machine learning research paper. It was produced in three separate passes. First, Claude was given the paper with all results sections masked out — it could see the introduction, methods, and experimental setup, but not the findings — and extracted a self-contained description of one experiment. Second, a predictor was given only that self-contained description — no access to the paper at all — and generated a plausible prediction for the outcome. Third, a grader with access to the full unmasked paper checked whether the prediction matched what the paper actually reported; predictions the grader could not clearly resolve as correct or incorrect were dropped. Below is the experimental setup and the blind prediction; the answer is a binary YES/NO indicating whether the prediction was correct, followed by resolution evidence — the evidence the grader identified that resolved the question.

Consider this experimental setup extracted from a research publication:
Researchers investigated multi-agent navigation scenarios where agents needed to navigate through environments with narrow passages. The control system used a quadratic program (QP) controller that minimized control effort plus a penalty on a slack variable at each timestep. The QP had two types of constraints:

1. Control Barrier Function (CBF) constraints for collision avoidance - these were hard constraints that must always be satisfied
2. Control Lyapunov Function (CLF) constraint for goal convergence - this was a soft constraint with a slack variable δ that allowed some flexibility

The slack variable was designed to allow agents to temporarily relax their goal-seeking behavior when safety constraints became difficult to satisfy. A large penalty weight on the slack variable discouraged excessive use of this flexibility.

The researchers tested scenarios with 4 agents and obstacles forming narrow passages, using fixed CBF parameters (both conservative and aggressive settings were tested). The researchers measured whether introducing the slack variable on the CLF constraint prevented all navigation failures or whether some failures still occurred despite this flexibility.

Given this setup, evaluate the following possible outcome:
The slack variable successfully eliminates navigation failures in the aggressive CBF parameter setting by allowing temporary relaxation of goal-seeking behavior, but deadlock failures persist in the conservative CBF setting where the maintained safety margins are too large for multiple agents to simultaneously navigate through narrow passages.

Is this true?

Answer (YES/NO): NO